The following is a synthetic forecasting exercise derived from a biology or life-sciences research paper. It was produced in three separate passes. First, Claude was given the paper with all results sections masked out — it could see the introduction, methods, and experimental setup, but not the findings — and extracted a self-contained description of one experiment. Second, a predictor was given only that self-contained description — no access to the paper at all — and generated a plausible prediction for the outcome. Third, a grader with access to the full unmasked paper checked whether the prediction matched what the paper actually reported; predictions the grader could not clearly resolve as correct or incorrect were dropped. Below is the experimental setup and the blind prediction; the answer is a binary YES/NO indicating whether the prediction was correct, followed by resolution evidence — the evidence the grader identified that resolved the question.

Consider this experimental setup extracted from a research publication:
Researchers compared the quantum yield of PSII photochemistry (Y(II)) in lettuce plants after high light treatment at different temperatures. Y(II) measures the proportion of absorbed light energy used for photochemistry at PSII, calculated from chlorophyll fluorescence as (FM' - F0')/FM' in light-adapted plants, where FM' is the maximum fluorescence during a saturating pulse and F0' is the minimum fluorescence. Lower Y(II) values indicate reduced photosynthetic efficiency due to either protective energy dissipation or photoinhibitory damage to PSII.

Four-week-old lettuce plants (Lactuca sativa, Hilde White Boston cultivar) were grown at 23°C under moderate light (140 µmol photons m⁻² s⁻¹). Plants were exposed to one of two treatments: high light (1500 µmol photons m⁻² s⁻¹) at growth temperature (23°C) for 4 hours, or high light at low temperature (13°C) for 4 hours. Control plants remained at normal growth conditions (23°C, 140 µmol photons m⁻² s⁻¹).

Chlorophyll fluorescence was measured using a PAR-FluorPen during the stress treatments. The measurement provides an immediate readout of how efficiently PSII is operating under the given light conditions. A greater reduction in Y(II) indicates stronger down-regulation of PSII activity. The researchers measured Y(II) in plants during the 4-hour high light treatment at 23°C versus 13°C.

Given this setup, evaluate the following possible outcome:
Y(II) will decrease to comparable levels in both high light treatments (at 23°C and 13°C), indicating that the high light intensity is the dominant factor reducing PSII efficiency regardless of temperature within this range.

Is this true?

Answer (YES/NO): NO